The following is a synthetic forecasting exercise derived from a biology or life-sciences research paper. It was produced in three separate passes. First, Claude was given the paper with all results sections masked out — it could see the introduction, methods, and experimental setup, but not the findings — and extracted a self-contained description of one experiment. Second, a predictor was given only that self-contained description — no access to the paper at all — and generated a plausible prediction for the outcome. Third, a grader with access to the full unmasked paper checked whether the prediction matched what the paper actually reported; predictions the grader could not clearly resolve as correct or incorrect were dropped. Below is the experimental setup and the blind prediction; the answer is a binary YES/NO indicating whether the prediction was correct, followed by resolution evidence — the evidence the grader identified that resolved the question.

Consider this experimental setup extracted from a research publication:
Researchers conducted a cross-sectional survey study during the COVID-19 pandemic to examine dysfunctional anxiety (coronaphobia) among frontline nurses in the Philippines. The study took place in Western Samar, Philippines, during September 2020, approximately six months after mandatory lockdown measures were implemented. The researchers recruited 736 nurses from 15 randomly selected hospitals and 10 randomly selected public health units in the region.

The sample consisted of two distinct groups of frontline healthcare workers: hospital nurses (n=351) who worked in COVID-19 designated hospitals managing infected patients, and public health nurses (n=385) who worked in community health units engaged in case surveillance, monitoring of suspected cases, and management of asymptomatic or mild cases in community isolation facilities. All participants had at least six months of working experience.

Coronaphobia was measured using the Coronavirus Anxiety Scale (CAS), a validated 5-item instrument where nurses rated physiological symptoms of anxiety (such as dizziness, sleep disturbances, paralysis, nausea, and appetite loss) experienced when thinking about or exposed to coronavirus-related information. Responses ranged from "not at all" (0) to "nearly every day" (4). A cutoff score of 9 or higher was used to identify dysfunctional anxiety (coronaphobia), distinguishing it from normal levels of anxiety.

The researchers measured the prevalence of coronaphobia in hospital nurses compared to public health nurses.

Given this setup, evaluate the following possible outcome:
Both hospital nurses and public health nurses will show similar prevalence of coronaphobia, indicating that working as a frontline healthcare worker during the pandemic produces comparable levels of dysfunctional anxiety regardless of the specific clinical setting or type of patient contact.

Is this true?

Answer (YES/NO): NO